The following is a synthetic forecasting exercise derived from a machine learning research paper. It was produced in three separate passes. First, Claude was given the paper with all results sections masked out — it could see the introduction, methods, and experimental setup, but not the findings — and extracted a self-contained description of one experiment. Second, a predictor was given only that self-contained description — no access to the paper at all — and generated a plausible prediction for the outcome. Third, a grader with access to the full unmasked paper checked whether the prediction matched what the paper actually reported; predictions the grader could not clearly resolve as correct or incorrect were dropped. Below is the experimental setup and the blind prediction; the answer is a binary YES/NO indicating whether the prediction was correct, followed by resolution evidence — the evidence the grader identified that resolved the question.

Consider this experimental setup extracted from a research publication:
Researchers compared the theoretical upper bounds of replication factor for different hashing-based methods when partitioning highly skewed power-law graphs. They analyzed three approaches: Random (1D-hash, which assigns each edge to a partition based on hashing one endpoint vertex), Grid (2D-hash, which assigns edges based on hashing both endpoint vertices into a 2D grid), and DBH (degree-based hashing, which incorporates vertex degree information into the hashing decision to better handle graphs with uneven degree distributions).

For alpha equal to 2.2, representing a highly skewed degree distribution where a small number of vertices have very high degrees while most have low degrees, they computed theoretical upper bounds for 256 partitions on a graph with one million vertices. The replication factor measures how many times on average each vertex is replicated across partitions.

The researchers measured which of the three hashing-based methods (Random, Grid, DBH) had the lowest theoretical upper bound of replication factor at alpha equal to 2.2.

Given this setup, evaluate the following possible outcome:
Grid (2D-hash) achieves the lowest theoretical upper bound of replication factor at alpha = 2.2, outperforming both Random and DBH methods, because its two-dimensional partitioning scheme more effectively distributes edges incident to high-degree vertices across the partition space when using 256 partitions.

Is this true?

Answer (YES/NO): YES